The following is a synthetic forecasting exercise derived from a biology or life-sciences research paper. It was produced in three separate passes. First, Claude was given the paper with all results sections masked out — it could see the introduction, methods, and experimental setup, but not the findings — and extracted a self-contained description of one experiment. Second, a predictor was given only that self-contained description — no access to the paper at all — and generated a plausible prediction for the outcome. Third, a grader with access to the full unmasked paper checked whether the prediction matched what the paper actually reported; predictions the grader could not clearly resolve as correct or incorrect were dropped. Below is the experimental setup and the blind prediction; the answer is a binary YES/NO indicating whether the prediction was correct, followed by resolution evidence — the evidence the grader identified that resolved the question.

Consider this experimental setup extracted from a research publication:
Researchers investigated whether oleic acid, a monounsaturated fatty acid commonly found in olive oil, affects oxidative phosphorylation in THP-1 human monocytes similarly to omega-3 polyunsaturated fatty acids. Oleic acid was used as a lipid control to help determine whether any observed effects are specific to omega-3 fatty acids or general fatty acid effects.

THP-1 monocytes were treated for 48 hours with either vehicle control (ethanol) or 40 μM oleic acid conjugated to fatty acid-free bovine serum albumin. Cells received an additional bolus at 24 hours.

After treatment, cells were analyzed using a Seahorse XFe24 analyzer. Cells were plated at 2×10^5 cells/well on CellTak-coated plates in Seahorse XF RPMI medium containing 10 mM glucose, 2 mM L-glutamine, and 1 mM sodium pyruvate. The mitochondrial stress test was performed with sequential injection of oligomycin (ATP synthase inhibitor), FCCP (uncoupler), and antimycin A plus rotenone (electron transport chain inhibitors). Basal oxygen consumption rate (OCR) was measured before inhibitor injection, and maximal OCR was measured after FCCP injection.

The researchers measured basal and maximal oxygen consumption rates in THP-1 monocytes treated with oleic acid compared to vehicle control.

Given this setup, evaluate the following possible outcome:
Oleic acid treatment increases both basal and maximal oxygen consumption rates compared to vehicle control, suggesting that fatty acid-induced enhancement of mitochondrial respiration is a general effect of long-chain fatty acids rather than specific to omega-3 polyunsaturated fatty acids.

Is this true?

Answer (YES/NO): NO